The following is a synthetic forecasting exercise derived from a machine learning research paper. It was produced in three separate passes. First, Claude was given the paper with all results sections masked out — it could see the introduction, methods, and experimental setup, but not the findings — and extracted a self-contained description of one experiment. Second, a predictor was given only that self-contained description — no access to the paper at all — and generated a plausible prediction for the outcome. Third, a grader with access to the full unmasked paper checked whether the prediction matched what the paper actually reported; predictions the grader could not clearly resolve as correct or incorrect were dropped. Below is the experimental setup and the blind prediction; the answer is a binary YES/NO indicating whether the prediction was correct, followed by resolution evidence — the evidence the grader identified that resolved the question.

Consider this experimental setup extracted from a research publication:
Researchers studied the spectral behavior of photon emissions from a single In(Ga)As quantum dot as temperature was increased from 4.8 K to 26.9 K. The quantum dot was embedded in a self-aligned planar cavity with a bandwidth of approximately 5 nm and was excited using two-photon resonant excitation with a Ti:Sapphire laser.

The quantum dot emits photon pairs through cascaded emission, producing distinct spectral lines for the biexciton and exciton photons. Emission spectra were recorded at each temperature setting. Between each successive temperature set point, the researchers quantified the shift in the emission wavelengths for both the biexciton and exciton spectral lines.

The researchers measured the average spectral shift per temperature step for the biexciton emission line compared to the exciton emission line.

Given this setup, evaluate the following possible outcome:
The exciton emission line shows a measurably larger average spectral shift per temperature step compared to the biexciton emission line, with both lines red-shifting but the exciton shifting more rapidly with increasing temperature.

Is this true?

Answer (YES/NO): NO